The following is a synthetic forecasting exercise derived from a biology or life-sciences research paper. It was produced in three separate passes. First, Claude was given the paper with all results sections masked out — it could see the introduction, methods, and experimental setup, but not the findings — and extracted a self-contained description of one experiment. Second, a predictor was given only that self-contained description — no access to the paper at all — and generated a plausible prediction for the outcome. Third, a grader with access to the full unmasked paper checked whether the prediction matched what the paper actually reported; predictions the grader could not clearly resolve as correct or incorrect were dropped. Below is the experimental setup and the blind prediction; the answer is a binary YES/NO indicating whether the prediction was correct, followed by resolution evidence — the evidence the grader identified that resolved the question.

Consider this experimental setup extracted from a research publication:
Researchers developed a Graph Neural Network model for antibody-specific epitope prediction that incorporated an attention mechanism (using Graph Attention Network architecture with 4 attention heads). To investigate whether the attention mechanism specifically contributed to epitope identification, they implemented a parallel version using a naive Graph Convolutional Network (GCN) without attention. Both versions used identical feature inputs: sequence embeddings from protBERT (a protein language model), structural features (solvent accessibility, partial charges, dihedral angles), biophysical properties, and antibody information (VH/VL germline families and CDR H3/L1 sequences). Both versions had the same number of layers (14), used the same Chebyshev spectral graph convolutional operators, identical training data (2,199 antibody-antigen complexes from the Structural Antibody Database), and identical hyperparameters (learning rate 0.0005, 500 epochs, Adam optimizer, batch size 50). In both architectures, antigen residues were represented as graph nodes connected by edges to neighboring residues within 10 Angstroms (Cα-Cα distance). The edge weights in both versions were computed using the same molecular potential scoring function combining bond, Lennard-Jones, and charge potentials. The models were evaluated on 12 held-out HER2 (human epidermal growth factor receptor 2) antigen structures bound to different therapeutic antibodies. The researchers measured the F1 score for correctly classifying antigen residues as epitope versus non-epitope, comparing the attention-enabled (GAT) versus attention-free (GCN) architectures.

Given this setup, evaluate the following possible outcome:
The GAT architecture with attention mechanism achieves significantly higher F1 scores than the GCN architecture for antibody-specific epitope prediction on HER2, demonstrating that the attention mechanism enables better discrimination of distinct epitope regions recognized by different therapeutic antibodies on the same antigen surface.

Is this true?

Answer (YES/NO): YES